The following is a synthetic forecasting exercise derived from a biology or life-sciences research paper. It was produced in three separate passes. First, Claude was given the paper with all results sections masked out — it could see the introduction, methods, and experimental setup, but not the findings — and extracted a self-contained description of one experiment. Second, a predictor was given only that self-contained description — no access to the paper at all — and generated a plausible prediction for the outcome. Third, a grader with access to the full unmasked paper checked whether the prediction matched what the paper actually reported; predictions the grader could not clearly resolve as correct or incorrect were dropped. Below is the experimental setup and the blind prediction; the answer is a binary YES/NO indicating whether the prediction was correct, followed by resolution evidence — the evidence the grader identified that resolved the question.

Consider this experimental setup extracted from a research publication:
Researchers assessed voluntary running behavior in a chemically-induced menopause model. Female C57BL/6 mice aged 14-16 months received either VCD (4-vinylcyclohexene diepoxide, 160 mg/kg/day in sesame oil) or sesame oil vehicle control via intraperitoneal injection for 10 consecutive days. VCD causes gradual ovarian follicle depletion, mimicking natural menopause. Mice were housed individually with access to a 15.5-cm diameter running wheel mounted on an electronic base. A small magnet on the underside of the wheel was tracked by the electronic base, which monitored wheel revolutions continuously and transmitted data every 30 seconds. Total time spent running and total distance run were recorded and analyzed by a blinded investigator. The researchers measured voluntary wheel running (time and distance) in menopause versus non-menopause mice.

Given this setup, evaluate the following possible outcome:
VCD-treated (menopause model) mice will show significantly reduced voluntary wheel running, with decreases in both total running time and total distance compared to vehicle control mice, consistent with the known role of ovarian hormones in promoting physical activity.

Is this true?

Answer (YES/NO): NO